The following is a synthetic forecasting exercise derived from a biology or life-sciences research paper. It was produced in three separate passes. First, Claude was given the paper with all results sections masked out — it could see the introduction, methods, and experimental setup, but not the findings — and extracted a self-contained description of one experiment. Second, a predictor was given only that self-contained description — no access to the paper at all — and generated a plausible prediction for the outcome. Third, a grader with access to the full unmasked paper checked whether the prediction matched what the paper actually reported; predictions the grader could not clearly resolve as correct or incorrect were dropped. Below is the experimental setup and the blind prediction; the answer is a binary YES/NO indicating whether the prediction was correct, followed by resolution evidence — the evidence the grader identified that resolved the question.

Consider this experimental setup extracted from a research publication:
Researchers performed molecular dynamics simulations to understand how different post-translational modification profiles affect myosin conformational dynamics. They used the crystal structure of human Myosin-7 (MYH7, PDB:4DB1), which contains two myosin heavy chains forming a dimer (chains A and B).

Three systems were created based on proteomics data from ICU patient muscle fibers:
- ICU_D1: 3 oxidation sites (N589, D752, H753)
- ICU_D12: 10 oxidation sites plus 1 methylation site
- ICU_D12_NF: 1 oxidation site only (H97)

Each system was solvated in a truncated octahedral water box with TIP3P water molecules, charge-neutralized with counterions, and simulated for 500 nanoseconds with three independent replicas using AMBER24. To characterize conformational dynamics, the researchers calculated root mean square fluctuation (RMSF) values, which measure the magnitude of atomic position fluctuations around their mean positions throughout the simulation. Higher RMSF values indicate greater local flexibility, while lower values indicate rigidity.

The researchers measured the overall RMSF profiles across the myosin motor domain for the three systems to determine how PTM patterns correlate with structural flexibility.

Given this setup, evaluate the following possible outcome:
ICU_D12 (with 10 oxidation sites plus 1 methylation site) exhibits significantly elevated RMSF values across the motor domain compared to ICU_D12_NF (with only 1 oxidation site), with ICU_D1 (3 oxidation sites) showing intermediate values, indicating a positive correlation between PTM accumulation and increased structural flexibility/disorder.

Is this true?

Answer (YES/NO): NO